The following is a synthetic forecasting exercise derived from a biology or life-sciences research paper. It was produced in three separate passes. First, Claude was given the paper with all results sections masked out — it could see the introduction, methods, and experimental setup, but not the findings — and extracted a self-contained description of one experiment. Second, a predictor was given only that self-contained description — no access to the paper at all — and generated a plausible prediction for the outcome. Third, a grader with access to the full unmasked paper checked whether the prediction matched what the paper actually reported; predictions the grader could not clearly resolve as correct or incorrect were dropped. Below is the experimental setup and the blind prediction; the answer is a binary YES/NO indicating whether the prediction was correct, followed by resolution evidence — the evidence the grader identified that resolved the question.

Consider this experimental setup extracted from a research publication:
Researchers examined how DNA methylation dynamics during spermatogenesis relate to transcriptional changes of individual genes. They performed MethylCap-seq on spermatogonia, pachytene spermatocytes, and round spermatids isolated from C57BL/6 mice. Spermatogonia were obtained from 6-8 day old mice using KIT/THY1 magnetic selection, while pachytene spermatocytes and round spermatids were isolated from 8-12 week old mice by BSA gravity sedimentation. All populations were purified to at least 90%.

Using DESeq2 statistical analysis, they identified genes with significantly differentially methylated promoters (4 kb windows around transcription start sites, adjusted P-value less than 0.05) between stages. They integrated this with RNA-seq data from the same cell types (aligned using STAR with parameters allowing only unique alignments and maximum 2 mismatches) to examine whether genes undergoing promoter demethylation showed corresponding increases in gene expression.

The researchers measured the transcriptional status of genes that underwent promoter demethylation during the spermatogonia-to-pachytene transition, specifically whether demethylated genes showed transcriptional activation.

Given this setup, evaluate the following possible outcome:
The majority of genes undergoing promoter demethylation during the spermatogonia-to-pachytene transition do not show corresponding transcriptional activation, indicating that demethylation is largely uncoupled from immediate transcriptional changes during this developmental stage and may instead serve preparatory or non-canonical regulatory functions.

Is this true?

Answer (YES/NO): NO